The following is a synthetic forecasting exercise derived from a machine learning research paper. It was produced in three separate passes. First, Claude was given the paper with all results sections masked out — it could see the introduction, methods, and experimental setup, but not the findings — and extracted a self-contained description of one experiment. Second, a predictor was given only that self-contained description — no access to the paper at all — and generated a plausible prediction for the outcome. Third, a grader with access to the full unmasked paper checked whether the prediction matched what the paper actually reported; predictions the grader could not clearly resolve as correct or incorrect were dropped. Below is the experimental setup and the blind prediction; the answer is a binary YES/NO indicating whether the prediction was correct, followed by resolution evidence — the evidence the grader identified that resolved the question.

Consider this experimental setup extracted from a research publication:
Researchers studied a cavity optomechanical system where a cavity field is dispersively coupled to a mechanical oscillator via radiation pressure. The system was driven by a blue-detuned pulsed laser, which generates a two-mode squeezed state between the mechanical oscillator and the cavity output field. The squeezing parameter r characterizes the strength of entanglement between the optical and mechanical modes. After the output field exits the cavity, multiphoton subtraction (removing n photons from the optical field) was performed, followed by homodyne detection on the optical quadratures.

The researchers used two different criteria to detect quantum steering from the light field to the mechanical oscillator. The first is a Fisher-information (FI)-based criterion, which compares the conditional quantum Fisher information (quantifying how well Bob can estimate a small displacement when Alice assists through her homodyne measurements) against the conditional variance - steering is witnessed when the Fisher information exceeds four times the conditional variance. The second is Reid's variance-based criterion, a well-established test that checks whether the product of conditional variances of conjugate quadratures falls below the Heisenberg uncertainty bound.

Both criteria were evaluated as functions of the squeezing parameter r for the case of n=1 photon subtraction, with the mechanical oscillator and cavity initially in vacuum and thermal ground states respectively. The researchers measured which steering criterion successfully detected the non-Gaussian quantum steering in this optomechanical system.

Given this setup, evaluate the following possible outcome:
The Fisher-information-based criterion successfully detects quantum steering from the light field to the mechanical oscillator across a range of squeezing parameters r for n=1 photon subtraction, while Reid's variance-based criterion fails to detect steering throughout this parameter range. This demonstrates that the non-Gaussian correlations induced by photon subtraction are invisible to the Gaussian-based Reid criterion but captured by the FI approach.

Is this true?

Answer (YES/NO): NO